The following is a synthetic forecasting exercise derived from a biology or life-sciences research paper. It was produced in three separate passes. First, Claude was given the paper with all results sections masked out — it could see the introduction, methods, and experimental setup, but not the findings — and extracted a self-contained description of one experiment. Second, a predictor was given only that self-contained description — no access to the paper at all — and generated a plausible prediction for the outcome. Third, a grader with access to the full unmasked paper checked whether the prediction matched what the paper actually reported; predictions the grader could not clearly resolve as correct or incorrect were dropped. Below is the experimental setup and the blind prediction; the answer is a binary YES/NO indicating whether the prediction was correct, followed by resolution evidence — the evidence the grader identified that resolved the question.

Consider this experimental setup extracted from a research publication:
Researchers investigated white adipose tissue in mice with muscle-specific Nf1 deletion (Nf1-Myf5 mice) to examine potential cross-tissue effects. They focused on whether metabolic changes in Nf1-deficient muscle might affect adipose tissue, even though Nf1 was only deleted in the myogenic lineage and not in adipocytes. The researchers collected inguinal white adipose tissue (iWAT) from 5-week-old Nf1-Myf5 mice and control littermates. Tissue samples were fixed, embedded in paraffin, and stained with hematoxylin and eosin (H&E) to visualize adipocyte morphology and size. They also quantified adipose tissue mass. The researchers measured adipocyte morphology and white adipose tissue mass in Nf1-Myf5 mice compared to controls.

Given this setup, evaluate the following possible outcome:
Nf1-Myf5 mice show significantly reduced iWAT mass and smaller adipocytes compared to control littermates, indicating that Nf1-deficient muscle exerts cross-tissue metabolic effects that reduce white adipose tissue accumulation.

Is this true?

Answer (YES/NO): YES